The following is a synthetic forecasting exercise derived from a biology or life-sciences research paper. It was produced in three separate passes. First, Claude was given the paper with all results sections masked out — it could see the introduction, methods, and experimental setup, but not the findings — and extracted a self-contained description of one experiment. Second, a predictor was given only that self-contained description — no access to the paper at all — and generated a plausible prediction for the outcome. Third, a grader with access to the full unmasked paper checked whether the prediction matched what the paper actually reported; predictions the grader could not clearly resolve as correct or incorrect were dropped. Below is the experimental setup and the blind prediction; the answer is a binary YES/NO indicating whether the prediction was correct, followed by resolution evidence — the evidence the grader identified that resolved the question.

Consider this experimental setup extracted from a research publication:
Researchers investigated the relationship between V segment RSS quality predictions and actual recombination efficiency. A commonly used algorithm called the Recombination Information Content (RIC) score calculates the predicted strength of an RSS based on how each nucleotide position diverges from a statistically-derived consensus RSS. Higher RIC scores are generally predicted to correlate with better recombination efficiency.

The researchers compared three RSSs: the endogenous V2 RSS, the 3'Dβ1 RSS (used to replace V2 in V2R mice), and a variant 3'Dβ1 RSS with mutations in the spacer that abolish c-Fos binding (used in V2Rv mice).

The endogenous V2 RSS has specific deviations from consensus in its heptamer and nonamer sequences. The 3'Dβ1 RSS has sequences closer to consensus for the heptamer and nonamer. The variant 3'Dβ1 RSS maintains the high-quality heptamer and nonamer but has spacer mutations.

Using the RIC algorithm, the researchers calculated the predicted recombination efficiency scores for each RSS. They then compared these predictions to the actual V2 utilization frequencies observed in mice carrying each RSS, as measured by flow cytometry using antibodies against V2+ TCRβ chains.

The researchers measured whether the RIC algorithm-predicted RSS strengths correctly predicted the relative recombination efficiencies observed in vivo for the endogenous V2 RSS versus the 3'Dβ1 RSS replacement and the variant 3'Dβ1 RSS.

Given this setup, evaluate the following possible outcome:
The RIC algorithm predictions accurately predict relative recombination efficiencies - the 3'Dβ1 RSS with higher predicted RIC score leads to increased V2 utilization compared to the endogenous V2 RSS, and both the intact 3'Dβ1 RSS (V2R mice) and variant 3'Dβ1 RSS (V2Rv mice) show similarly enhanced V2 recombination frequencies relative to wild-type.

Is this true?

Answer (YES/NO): NO